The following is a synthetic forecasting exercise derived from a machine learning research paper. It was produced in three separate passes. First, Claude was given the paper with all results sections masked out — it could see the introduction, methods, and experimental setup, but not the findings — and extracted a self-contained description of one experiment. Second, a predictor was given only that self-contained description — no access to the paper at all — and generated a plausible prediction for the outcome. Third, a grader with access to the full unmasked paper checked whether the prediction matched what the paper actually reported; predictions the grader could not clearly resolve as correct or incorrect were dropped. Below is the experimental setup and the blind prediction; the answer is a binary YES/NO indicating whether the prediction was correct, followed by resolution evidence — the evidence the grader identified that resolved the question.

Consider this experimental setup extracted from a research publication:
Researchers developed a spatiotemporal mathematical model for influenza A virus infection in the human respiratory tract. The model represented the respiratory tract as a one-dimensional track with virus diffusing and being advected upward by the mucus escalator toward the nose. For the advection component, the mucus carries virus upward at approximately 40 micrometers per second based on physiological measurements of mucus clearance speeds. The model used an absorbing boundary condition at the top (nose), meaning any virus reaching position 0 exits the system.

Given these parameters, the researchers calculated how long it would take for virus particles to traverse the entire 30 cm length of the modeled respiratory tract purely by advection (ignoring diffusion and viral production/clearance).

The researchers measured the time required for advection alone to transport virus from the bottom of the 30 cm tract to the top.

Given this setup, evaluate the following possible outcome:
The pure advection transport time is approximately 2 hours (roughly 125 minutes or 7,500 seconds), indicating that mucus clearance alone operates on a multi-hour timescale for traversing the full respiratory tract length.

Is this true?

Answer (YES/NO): NO